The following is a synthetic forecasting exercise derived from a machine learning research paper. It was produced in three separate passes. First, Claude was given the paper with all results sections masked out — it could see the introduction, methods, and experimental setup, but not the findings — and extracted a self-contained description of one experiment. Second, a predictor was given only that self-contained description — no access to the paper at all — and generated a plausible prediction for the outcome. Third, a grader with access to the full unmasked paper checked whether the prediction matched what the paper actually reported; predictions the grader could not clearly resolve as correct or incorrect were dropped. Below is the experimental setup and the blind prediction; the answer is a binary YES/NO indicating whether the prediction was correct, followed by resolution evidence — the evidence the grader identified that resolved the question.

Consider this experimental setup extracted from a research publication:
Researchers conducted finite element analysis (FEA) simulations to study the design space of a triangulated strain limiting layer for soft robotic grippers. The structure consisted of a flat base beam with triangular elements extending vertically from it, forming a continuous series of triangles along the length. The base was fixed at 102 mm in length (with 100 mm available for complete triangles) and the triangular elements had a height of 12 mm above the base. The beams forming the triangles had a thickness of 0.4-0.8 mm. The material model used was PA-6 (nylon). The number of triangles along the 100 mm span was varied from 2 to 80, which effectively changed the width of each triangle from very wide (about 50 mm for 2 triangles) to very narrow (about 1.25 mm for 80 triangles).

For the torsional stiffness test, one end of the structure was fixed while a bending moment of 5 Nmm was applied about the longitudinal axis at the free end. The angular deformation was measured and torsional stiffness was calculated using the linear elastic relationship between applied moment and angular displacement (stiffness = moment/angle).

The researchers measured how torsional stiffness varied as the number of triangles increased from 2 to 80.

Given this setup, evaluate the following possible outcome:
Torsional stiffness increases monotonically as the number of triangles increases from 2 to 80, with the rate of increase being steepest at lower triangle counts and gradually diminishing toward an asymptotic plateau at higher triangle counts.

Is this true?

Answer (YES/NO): NO